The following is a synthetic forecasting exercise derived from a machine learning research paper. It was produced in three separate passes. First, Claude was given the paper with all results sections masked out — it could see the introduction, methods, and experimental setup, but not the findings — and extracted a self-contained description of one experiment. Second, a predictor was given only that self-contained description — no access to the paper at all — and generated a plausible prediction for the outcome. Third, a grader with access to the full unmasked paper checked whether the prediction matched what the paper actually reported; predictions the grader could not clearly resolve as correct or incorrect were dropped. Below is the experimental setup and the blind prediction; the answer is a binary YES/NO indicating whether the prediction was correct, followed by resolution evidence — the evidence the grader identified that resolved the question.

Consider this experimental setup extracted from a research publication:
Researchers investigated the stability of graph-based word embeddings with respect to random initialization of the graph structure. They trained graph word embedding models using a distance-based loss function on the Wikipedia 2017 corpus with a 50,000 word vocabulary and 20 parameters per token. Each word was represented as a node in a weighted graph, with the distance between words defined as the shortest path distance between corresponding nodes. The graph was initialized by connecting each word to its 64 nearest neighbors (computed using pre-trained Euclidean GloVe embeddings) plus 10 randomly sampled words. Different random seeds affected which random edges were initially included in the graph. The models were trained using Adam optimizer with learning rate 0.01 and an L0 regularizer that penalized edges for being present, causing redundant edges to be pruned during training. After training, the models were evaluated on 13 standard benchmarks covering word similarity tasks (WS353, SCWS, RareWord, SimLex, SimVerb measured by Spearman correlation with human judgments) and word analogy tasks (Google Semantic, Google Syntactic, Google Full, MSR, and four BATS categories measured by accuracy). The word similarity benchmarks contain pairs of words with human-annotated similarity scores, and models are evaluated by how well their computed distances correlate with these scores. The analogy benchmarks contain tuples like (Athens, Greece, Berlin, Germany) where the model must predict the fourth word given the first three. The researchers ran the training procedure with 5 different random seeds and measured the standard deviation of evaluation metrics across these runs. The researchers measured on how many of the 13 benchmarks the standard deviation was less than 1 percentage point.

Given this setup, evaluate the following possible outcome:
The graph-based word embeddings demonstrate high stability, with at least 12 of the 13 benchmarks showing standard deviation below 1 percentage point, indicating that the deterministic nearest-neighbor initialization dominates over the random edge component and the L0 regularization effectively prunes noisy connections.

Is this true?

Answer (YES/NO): NO